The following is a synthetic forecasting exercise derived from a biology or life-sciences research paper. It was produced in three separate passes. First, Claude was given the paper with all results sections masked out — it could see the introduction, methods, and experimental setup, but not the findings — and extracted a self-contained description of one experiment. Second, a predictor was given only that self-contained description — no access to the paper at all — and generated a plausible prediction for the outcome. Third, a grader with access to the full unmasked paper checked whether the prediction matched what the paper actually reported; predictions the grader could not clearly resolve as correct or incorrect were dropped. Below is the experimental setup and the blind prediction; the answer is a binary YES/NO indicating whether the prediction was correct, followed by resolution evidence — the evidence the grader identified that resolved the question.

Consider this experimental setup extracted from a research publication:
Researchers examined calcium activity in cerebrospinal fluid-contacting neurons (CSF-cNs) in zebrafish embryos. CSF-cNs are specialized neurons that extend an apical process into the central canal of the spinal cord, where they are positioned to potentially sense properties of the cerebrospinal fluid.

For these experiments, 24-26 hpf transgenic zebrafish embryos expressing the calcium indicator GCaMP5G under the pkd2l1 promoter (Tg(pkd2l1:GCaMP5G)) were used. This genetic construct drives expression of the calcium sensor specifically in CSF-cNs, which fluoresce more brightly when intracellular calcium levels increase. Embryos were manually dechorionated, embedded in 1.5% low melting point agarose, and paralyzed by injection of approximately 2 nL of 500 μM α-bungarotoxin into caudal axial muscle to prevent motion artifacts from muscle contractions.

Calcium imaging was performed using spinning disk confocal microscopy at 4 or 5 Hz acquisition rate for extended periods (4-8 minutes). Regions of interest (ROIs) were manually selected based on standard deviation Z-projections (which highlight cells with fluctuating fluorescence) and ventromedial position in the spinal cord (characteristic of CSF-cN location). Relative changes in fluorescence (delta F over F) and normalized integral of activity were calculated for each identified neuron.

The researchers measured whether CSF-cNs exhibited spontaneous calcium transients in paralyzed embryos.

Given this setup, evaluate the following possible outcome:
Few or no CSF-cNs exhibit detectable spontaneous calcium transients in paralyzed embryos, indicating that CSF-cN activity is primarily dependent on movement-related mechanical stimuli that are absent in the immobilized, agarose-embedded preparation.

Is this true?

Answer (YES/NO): NO